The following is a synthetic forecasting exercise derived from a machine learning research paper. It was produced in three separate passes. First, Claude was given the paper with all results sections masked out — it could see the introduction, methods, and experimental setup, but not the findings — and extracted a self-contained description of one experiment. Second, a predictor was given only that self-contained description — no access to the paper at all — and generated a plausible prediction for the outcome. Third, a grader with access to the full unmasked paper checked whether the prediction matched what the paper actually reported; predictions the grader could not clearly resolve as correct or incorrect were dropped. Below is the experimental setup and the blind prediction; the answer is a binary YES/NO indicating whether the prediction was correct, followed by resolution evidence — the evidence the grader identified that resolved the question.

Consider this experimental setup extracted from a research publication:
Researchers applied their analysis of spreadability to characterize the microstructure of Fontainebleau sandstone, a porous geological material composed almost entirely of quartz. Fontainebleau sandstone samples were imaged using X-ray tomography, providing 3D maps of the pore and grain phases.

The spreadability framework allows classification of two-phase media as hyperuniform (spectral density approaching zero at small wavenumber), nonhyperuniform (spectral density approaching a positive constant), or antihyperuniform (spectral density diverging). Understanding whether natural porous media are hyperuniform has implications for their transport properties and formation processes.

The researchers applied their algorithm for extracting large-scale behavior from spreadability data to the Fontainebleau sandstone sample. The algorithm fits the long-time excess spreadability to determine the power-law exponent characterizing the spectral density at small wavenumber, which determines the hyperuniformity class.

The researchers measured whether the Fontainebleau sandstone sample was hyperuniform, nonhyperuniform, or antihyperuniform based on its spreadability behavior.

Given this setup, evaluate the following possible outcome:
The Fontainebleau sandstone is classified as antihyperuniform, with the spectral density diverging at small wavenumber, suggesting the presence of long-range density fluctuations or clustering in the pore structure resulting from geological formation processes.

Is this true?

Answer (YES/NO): NO